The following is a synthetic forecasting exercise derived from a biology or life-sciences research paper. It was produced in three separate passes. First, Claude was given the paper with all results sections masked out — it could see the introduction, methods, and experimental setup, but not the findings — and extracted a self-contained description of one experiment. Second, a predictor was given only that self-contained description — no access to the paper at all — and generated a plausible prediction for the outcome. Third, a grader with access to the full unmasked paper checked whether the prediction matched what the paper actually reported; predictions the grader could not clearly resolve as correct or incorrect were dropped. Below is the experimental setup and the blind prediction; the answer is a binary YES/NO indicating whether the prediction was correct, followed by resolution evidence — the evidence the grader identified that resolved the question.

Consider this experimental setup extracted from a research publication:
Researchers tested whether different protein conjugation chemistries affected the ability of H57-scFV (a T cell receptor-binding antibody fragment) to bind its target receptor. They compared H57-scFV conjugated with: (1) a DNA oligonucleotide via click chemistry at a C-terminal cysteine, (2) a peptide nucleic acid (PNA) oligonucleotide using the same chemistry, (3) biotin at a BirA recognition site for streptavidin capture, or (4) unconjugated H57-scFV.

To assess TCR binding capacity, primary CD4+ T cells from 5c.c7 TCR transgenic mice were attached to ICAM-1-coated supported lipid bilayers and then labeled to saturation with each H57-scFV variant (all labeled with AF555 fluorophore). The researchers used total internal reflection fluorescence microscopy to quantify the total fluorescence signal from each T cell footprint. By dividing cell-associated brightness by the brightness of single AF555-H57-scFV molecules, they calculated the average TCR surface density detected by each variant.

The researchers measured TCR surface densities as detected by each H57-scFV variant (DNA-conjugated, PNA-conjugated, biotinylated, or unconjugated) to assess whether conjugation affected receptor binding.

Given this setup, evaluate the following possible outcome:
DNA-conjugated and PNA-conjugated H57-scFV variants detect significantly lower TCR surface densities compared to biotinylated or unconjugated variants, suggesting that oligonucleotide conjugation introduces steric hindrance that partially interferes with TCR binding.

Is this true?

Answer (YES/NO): NO